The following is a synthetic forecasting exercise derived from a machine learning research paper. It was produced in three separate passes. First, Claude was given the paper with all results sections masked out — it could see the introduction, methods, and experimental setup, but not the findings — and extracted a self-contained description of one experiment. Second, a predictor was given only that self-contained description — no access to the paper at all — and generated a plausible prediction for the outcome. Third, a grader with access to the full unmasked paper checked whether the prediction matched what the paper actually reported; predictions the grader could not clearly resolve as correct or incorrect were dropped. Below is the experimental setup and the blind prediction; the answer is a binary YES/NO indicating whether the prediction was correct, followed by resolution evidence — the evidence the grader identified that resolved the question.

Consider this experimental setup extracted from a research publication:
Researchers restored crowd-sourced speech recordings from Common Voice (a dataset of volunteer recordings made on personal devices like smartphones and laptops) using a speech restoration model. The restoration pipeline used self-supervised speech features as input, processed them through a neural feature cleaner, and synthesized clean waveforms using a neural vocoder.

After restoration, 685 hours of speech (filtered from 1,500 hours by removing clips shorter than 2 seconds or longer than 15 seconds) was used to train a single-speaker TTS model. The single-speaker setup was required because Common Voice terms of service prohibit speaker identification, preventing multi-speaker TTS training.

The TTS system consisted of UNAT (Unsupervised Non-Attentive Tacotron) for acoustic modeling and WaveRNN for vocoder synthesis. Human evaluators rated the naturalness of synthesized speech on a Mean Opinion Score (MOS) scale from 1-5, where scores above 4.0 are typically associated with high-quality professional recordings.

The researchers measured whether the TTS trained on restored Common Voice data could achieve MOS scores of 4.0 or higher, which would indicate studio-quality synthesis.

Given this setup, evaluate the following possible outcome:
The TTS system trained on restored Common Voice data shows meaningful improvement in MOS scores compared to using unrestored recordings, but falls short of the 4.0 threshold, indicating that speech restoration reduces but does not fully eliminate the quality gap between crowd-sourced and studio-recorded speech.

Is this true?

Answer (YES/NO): NO